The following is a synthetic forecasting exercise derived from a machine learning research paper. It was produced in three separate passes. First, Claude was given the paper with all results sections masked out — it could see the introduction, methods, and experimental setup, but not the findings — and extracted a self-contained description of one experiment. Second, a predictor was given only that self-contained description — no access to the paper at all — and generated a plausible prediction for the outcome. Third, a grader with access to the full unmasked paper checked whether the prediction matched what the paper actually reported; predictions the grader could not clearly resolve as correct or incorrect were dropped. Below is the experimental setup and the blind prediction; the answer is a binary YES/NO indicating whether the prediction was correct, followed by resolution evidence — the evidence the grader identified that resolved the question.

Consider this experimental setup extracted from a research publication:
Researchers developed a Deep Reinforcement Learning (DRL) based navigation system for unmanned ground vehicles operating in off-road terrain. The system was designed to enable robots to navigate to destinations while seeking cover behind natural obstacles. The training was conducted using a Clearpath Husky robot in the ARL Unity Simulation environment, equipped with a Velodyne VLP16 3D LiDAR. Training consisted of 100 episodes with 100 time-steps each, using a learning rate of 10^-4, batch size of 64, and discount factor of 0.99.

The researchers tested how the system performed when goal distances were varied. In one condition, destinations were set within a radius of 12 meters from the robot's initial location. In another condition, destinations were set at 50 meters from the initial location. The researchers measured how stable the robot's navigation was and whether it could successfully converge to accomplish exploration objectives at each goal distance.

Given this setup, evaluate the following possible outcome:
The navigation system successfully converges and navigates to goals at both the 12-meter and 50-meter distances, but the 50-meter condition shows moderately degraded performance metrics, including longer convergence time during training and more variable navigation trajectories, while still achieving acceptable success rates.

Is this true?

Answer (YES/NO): NO